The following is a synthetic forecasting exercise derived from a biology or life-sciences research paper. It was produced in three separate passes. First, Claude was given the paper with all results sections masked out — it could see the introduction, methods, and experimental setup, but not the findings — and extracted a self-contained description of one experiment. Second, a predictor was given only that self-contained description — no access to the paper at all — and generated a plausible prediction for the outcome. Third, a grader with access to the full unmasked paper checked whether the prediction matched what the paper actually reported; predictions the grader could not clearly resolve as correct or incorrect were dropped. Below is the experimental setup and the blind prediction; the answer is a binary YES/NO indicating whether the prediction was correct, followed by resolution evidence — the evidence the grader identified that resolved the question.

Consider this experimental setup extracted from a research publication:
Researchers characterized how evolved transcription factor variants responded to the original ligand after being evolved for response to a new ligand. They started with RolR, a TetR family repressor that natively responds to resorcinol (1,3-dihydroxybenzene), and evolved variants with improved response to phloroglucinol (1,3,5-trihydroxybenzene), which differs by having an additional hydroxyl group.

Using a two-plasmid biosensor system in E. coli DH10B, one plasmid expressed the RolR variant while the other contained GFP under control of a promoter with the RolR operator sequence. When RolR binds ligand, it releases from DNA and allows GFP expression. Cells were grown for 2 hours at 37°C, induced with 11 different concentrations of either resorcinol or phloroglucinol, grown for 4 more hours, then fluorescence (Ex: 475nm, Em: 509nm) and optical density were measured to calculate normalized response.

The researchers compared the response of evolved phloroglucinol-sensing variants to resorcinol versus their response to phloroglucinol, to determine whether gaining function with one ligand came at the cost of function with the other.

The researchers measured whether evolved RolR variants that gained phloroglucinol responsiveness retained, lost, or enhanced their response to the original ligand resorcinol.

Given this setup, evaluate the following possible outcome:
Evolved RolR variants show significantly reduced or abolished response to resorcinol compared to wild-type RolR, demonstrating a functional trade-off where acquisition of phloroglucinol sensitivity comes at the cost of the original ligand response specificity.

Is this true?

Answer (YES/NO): NO